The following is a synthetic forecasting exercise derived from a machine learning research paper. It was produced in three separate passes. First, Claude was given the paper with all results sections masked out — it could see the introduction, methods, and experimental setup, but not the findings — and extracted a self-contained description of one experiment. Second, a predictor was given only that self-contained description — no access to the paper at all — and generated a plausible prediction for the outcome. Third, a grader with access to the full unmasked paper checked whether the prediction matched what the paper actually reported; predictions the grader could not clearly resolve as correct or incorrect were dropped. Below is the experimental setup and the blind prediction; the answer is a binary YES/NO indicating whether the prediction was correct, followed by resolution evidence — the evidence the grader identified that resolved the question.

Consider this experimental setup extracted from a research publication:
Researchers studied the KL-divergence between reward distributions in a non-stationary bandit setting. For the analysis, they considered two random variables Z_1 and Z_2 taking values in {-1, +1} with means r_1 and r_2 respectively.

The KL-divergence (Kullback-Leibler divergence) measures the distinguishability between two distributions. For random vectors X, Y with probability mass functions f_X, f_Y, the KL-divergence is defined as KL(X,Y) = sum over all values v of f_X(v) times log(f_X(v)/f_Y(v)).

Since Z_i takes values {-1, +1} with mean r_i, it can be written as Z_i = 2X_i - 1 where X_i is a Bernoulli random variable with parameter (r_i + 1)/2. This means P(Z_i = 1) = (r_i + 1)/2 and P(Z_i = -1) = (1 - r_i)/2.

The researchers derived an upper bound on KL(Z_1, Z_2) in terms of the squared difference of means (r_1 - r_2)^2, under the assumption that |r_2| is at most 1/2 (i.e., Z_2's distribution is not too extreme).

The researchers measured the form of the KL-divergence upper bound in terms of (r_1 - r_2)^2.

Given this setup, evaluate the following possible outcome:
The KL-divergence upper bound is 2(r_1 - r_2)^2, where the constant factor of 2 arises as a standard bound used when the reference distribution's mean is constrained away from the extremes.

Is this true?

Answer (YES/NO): NO